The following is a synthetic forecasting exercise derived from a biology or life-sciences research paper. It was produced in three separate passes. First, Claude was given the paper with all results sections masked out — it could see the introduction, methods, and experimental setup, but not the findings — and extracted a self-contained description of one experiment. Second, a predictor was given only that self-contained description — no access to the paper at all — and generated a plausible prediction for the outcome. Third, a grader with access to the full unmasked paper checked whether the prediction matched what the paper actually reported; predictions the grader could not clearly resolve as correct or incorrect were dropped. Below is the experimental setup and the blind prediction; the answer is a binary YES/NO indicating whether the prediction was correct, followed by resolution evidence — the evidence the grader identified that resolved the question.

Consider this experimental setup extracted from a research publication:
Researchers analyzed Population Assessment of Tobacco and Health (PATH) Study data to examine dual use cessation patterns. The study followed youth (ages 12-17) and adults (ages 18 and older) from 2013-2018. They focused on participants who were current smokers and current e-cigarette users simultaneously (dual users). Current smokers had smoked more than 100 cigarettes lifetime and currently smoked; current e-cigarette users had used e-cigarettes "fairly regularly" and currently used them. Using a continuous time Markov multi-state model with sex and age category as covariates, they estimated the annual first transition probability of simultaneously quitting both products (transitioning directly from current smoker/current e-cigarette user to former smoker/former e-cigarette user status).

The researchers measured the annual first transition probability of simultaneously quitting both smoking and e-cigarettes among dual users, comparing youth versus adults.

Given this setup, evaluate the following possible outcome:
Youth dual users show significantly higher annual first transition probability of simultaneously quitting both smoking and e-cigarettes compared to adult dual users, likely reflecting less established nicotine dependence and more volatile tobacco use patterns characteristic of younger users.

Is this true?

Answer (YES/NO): YES